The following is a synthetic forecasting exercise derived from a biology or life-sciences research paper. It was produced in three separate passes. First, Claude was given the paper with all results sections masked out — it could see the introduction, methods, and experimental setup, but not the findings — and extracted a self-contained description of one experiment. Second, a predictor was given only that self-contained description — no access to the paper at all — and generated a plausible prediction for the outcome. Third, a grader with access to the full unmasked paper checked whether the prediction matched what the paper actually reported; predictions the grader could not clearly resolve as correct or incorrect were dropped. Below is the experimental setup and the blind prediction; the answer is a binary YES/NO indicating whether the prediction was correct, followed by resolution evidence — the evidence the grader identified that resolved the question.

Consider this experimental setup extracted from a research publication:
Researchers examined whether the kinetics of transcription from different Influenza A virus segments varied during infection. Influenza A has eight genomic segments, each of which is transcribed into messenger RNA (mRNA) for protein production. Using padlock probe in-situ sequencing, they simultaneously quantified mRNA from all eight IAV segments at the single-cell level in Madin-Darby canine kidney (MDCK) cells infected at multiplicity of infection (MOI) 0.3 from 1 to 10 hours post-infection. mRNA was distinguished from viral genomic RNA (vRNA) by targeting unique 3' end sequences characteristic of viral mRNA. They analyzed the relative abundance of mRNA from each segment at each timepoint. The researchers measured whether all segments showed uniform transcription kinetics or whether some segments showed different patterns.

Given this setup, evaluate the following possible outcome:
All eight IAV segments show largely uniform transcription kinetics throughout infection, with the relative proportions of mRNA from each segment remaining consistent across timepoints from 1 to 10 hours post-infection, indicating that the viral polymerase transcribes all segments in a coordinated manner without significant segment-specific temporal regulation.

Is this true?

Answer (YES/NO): NO